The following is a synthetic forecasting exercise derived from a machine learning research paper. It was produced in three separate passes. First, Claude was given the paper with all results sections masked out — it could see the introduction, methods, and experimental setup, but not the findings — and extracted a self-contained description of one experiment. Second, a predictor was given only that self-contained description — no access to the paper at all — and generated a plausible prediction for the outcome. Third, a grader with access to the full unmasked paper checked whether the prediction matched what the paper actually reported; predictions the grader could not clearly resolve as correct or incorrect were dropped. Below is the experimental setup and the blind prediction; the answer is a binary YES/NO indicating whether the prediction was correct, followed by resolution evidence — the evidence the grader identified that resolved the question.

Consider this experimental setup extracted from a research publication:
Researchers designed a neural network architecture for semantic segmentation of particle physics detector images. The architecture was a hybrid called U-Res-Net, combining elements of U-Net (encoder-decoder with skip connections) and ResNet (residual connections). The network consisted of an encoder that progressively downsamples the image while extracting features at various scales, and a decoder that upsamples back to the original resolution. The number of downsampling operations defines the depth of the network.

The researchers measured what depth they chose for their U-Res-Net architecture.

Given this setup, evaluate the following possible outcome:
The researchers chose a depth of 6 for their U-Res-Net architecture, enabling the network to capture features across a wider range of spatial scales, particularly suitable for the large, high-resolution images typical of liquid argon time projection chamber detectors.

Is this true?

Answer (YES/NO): NO